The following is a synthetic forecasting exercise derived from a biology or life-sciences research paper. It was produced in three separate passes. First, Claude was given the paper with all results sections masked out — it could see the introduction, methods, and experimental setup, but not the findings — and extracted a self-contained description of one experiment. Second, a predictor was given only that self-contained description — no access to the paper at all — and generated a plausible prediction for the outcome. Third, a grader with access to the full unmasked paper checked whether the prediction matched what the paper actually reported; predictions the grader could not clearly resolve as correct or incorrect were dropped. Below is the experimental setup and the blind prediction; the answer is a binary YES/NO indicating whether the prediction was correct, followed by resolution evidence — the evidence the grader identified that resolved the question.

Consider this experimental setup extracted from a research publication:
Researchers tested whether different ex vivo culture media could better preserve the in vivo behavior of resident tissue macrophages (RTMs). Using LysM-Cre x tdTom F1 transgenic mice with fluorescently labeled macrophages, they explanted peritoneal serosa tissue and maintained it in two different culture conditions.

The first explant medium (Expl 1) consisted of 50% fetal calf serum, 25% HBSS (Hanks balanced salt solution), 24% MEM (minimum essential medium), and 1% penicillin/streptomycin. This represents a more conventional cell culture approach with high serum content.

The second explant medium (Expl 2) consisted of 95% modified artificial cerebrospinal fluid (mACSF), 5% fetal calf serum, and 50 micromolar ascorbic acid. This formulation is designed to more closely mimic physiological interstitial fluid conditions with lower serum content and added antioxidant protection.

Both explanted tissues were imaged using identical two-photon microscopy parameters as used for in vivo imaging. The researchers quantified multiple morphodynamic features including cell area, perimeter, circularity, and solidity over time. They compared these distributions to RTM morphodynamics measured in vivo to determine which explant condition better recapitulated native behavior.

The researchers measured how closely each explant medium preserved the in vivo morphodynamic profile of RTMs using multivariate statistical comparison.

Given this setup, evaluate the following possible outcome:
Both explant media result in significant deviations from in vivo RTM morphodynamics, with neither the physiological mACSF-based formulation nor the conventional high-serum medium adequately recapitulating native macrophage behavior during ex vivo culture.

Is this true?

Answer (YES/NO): YES